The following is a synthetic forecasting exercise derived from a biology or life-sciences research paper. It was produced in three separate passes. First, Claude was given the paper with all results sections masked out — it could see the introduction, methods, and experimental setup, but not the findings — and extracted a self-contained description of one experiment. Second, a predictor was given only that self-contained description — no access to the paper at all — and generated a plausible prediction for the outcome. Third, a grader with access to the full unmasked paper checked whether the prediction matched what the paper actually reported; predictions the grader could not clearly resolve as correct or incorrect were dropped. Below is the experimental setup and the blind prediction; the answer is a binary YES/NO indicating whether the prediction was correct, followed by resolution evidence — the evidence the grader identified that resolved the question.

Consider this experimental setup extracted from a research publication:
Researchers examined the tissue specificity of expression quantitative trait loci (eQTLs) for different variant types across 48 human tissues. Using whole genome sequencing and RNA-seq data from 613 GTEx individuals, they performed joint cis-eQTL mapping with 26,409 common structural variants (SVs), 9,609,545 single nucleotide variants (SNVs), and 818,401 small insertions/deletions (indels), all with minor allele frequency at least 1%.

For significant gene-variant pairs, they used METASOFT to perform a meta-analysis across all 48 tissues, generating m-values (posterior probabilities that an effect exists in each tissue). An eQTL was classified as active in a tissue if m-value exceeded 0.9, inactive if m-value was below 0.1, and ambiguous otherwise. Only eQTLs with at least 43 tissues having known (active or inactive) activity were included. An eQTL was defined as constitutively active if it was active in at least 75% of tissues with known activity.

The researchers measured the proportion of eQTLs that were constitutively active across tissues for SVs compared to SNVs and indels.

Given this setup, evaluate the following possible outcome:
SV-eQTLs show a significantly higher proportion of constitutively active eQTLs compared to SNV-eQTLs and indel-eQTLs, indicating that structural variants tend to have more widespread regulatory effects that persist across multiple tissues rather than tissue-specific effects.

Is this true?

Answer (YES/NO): NO